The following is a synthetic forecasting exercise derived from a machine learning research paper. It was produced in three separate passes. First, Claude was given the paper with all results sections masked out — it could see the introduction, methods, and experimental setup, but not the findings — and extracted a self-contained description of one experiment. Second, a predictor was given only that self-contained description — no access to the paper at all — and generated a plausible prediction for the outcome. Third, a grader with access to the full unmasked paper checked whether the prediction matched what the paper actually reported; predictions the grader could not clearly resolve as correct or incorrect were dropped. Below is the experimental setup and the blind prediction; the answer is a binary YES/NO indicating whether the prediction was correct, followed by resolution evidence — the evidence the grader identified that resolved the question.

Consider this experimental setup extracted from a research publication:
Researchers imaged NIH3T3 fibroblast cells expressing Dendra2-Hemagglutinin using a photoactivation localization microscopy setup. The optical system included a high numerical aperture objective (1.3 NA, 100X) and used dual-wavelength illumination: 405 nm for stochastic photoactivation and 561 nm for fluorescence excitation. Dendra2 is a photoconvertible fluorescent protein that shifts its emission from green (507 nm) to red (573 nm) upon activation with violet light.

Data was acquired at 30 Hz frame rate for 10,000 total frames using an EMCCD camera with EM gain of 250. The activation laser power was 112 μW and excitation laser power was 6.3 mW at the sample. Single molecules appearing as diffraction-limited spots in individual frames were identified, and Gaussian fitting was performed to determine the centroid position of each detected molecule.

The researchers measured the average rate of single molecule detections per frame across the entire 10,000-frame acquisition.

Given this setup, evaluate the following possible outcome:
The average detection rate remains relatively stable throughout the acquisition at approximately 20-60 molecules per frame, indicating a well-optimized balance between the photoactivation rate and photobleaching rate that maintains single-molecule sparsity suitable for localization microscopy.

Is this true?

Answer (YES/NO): NO